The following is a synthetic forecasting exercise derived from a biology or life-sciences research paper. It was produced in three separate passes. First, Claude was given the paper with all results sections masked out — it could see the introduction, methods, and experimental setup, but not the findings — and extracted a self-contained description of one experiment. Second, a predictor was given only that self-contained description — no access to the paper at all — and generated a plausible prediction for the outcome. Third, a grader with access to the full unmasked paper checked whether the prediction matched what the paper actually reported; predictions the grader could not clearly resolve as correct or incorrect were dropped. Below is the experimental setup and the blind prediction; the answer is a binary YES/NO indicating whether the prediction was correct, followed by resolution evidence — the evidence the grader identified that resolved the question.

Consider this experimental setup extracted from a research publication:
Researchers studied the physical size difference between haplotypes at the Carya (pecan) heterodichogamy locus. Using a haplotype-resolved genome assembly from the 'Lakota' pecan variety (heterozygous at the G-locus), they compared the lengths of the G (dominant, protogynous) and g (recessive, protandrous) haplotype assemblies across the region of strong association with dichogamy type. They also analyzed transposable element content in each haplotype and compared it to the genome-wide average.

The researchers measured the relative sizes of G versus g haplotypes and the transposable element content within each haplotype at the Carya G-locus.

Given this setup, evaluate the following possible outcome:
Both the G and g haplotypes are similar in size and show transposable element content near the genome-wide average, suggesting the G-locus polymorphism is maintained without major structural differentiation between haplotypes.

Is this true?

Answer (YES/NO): NO